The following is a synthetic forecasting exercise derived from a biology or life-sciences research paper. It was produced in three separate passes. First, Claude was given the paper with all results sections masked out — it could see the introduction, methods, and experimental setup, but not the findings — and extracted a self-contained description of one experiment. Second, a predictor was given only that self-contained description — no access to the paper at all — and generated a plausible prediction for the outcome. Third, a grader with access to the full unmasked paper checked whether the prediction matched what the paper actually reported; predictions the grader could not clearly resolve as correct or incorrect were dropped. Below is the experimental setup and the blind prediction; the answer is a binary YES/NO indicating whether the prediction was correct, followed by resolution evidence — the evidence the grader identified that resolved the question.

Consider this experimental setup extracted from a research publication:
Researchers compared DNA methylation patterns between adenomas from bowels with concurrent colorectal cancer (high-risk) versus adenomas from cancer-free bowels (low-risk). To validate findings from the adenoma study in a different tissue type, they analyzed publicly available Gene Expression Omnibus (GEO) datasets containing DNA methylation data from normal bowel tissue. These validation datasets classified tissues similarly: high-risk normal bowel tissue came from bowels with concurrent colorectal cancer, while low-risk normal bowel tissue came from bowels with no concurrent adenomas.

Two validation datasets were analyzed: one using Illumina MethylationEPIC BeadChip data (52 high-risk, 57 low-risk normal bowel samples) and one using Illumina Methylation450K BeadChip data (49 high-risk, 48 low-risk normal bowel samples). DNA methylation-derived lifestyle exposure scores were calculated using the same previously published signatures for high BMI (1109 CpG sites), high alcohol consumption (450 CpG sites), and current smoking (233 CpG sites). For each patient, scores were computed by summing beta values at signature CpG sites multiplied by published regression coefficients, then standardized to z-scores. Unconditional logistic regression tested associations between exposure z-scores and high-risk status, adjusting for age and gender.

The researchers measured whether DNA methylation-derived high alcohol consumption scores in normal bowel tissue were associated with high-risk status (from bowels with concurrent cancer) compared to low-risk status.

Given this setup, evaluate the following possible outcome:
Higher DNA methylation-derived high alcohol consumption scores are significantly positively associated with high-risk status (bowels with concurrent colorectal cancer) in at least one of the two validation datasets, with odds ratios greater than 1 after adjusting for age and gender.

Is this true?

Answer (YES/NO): YES